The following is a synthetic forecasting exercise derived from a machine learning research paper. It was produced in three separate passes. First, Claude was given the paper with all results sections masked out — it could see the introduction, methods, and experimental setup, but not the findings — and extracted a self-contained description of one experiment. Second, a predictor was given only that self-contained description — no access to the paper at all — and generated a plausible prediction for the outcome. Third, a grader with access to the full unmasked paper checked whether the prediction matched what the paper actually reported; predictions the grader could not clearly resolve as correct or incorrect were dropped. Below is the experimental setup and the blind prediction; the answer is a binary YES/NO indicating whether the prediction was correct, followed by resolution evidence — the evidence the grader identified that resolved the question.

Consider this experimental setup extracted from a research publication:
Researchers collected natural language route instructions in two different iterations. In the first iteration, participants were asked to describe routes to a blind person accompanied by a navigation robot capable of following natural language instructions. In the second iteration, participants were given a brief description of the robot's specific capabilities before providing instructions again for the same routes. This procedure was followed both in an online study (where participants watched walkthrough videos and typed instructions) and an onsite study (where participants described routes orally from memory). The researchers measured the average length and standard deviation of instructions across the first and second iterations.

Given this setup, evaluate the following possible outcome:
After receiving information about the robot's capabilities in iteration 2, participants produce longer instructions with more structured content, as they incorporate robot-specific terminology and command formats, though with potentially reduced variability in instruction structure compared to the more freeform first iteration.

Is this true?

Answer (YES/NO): NO